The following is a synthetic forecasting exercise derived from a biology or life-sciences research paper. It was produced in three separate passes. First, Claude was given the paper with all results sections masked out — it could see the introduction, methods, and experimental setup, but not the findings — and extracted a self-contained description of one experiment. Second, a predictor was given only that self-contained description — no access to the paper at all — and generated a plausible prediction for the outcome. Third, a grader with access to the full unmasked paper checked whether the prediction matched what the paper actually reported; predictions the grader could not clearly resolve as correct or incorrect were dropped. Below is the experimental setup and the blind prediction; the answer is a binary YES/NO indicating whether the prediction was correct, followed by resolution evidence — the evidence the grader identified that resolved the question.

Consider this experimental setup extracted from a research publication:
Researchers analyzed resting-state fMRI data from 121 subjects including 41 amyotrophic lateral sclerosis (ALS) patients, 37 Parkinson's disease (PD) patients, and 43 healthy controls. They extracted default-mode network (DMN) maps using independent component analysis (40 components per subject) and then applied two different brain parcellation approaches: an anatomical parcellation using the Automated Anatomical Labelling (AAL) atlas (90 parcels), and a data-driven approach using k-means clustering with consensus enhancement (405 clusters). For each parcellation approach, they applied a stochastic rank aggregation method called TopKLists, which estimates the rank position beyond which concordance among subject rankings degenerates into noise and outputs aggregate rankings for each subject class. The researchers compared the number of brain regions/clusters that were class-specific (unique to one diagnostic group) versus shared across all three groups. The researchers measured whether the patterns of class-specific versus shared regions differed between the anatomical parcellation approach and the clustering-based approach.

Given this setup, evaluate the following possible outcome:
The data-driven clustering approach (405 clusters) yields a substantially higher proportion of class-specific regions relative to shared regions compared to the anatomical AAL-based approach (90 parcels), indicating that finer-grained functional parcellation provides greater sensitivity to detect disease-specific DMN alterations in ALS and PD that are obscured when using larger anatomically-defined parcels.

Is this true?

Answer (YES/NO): YES